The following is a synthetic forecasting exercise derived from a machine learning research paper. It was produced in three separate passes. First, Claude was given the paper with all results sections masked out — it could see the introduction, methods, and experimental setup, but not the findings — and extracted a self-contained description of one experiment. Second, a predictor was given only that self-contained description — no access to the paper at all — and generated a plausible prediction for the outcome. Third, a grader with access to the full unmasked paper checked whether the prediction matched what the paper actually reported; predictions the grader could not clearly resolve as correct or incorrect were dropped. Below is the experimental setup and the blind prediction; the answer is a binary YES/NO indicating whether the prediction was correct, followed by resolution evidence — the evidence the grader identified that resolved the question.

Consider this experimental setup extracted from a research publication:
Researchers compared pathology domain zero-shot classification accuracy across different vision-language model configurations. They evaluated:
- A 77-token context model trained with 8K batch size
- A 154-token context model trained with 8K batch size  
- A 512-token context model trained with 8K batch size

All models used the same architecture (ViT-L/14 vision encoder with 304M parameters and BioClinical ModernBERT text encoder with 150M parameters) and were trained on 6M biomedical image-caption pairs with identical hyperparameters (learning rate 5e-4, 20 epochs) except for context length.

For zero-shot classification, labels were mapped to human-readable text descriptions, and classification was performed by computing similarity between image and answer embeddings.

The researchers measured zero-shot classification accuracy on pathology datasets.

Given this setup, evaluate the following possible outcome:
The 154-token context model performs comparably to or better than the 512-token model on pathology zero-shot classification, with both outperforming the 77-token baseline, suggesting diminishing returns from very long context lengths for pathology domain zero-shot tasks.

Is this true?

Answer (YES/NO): YES